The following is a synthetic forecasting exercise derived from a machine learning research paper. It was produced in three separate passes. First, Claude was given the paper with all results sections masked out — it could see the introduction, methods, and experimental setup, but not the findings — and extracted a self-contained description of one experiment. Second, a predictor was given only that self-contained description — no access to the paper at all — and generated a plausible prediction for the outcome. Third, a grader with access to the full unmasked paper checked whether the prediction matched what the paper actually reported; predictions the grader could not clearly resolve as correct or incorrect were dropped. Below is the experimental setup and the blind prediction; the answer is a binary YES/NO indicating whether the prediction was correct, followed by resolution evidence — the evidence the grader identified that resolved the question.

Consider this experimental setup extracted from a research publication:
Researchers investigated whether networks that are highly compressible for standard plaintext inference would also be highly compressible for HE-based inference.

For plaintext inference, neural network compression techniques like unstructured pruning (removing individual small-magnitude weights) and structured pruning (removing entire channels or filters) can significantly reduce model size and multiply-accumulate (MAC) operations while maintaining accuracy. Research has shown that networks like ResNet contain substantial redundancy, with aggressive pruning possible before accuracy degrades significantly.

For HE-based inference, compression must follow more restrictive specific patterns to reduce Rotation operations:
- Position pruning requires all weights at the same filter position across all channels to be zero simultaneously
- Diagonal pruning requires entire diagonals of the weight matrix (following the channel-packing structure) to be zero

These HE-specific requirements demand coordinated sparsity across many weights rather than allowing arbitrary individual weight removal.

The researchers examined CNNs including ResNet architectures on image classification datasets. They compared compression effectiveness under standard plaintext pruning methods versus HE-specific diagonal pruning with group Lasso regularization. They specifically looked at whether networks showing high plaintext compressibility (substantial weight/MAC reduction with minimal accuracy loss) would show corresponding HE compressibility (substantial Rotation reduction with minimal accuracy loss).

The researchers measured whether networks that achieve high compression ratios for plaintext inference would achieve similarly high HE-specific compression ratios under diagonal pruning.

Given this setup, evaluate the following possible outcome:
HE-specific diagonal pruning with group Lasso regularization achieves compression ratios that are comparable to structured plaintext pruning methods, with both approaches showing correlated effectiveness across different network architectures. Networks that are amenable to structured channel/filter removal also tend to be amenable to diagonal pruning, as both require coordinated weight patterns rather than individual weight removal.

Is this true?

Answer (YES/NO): NO